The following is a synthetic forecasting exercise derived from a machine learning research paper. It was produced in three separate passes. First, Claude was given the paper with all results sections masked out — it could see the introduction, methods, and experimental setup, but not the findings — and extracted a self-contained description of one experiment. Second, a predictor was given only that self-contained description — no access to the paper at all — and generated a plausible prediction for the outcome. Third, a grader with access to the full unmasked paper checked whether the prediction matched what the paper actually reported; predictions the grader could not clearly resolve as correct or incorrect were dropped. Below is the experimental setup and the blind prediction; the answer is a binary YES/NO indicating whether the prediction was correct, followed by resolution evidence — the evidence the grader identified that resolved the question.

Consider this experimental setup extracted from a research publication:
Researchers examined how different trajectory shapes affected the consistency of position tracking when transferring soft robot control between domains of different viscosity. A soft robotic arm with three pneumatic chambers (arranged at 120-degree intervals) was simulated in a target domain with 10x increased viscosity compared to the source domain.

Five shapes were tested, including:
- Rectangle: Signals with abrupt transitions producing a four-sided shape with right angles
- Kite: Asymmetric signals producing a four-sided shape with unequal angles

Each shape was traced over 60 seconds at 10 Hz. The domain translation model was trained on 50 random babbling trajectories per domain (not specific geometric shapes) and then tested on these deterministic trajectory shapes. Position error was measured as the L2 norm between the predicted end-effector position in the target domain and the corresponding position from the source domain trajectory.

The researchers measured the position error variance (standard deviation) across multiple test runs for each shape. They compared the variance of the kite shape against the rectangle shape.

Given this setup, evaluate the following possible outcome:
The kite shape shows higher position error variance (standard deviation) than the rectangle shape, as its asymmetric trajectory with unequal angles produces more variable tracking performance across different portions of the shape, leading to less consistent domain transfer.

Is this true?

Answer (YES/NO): YES